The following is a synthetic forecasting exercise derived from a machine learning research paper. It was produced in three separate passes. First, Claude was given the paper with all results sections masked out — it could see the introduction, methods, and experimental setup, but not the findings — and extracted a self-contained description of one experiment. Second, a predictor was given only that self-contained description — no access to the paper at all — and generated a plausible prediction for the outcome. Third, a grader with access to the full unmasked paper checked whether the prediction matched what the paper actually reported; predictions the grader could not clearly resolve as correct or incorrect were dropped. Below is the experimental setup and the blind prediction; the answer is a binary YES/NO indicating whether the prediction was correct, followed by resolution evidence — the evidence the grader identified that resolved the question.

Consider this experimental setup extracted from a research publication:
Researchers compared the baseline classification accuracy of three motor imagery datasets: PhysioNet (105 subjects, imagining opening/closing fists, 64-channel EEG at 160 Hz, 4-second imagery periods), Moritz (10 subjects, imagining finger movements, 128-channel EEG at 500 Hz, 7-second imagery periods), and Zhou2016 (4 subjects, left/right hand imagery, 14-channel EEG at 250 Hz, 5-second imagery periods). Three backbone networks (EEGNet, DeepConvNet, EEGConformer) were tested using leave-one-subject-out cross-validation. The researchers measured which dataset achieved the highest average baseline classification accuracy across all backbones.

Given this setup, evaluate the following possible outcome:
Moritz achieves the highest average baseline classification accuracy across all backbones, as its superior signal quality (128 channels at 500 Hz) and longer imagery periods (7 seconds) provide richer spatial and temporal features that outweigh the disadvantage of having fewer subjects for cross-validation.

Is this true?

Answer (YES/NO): NO